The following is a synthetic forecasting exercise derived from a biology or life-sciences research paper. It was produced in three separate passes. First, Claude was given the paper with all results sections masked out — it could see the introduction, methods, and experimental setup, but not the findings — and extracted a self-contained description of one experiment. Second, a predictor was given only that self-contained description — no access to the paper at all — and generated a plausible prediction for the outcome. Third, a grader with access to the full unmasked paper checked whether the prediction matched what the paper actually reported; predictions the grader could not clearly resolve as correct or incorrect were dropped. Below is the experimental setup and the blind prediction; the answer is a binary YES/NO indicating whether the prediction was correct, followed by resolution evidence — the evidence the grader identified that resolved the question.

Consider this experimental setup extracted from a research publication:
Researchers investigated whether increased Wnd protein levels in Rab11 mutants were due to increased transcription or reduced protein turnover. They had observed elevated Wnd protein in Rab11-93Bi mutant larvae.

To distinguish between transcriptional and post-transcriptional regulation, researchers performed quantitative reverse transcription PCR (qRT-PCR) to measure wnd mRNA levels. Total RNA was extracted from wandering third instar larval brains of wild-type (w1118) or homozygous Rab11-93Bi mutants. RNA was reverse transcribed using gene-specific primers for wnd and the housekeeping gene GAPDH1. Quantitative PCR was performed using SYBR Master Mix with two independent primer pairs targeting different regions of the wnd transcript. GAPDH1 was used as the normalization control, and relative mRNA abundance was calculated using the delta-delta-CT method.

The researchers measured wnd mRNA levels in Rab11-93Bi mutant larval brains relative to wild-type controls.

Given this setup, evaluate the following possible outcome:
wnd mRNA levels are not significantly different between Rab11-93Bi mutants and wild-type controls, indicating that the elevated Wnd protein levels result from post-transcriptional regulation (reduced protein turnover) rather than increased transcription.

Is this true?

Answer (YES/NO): NO